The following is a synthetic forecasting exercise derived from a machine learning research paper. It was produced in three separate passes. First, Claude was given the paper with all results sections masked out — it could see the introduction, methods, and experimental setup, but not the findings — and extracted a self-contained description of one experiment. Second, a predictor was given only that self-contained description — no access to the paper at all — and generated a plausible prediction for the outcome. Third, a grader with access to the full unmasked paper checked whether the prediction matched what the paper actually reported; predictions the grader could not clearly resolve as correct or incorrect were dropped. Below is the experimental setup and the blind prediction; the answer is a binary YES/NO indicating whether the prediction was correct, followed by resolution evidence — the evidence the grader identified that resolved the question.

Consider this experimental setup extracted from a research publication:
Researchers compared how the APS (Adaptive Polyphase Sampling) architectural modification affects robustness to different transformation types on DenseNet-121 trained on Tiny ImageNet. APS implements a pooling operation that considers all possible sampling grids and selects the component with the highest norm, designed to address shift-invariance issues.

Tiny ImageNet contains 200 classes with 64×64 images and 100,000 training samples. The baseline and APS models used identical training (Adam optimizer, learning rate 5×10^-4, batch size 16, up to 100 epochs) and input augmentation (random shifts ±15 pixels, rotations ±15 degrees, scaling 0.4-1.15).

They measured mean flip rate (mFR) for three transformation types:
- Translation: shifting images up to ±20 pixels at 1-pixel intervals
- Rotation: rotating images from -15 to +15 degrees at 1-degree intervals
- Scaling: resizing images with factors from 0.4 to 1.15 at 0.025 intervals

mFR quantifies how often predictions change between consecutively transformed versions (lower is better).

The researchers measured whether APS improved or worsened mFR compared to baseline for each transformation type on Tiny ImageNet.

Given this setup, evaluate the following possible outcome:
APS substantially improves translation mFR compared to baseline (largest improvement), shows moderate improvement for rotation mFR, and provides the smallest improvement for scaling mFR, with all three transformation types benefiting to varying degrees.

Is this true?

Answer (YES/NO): NO